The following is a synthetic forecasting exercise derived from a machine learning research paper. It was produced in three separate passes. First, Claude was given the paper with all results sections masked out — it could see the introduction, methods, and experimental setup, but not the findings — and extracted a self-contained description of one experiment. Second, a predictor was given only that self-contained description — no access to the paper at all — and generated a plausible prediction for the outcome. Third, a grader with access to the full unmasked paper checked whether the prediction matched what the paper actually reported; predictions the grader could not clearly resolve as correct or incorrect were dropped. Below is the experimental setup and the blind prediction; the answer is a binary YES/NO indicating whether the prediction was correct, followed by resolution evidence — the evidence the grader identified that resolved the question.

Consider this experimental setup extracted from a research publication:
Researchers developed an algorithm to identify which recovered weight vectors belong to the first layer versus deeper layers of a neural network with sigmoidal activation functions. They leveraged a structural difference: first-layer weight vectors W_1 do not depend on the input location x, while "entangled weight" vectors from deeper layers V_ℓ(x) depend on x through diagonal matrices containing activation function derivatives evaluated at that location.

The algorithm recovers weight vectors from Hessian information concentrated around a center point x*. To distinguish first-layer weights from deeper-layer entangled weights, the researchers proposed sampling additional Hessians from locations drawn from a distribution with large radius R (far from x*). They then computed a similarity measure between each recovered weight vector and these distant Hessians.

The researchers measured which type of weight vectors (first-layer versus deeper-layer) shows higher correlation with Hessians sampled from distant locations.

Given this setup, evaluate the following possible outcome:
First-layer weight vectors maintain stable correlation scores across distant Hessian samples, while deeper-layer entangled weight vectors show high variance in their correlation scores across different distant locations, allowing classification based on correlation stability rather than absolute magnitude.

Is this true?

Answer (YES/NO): NO